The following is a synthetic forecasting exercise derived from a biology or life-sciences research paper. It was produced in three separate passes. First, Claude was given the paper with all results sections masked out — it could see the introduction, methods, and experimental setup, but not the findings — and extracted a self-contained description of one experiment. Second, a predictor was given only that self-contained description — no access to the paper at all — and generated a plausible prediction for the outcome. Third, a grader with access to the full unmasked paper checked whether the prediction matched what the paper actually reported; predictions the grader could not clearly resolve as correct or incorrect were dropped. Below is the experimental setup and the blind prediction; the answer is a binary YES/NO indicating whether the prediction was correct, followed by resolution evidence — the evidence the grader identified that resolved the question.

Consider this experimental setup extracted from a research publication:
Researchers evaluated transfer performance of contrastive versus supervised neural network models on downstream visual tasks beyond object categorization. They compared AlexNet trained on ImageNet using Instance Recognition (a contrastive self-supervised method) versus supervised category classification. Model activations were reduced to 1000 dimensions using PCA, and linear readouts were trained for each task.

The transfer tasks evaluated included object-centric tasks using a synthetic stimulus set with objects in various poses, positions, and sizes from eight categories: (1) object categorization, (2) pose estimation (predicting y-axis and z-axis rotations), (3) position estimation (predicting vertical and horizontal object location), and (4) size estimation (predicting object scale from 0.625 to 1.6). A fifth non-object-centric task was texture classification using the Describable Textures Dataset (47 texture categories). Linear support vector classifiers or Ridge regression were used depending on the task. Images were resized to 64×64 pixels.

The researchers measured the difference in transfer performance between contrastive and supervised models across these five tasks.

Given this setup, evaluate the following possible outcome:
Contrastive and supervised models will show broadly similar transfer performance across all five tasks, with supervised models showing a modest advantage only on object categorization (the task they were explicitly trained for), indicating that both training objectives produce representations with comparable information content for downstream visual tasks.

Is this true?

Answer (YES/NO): NO